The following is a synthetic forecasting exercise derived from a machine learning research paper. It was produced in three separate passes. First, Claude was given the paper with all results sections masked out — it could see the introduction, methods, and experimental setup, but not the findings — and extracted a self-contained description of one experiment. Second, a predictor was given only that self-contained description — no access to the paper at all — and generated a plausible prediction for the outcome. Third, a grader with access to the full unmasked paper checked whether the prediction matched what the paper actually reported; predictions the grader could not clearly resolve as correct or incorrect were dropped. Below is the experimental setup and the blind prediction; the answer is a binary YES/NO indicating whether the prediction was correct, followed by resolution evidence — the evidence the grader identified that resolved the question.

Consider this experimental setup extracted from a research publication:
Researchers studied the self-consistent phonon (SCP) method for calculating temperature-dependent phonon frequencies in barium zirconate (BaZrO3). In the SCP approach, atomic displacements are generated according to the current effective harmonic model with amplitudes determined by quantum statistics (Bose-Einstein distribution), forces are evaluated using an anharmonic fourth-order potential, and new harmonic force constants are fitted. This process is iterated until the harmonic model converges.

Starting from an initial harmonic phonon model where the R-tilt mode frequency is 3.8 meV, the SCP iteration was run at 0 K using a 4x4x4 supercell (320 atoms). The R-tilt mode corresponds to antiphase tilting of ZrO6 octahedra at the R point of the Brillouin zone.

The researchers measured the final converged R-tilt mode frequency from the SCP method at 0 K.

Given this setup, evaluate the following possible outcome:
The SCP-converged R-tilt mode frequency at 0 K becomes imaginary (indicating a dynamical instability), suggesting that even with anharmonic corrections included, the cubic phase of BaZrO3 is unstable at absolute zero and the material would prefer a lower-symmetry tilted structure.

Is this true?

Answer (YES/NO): NO